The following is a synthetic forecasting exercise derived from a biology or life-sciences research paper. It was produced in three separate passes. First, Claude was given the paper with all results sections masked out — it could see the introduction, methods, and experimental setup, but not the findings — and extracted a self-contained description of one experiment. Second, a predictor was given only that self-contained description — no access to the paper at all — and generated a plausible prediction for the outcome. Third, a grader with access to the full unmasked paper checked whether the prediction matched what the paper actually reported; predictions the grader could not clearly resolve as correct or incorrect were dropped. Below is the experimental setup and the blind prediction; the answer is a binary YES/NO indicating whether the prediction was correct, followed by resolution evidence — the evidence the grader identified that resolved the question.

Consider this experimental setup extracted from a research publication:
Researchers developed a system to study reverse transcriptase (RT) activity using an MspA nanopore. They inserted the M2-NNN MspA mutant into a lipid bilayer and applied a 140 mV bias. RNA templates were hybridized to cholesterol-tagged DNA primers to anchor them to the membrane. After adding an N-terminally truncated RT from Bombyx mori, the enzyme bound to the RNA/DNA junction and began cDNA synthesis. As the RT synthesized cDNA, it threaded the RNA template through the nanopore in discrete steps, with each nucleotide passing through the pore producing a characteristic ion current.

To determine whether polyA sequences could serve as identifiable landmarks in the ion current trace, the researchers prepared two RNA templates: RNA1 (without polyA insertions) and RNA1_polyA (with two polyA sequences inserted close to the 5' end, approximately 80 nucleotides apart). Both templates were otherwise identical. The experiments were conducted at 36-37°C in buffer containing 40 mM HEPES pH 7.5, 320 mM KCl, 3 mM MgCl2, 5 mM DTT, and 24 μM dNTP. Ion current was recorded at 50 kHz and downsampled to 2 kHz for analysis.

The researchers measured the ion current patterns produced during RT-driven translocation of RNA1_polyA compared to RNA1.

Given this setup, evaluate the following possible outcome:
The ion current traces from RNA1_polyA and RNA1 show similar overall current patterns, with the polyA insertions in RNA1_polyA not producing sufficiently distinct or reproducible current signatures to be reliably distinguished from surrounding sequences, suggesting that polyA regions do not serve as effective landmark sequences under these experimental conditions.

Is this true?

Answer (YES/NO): NO